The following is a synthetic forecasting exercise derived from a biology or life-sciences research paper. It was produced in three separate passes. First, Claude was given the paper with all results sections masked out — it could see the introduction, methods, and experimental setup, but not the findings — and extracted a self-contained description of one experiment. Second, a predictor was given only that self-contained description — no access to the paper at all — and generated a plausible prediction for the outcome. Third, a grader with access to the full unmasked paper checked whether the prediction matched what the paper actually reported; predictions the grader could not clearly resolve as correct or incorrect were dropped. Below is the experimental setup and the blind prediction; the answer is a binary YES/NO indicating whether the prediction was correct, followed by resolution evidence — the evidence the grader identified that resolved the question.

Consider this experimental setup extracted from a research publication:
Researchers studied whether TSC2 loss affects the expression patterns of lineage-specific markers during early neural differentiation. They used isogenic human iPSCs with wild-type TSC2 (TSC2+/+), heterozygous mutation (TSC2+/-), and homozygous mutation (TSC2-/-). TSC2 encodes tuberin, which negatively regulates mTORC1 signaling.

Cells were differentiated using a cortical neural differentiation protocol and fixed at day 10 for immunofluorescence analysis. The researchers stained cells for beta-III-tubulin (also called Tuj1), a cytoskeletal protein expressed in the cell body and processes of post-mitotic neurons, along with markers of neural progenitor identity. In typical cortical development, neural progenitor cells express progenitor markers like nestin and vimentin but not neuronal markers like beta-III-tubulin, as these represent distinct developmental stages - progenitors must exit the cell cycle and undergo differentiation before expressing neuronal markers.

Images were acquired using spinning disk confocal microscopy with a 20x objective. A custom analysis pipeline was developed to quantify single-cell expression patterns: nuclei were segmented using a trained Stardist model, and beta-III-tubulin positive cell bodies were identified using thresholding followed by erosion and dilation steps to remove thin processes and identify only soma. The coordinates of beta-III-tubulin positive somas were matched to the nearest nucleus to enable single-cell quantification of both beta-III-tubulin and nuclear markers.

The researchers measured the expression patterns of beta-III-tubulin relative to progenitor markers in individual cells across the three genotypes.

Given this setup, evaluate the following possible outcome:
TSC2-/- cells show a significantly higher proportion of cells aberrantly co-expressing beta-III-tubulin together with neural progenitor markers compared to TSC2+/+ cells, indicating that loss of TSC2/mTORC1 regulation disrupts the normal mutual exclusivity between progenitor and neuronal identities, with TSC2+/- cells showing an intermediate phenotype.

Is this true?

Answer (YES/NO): NO